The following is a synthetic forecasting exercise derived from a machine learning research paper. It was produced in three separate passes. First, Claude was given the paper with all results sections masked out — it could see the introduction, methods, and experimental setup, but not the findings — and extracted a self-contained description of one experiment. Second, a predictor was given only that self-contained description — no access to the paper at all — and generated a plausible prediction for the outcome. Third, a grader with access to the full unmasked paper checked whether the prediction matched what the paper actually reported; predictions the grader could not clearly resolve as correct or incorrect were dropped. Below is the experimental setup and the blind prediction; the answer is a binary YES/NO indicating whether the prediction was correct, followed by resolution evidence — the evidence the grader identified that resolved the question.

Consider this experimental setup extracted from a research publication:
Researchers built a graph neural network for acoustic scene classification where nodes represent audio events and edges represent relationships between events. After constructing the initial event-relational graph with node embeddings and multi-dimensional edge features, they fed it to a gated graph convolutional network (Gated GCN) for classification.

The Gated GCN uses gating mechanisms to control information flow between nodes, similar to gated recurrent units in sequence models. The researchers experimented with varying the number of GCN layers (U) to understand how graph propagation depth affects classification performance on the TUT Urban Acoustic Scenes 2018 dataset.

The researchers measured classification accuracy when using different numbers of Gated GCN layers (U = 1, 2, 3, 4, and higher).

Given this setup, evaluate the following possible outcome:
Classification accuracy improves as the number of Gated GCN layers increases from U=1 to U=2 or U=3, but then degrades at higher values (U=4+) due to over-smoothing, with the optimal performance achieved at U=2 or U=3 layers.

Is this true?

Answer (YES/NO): YES